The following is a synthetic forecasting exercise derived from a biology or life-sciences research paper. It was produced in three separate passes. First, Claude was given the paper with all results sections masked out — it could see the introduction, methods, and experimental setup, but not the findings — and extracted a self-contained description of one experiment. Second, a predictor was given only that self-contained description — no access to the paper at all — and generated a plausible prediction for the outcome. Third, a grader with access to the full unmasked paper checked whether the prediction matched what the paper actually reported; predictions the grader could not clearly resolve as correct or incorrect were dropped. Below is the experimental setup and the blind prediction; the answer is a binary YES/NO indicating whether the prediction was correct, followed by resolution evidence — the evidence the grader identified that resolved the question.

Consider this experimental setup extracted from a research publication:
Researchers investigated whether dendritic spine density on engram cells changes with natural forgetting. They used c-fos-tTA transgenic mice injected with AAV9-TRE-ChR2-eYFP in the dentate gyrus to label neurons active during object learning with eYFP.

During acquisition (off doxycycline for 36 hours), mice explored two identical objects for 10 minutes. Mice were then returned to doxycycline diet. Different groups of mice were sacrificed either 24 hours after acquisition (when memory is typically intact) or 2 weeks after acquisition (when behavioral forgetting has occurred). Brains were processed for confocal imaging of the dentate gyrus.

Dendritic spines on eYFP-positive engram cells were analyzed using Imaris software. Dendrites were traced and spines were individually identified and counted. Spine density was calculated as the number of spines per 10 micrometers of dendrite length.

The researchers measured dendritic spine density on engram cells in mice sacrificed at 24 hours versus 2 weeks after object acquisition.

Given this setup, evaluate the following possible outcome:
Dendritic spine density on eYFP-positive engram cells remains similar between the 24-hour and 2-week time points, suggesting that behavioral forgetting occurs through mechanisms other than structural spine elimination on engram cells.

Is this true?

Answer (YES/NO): NO